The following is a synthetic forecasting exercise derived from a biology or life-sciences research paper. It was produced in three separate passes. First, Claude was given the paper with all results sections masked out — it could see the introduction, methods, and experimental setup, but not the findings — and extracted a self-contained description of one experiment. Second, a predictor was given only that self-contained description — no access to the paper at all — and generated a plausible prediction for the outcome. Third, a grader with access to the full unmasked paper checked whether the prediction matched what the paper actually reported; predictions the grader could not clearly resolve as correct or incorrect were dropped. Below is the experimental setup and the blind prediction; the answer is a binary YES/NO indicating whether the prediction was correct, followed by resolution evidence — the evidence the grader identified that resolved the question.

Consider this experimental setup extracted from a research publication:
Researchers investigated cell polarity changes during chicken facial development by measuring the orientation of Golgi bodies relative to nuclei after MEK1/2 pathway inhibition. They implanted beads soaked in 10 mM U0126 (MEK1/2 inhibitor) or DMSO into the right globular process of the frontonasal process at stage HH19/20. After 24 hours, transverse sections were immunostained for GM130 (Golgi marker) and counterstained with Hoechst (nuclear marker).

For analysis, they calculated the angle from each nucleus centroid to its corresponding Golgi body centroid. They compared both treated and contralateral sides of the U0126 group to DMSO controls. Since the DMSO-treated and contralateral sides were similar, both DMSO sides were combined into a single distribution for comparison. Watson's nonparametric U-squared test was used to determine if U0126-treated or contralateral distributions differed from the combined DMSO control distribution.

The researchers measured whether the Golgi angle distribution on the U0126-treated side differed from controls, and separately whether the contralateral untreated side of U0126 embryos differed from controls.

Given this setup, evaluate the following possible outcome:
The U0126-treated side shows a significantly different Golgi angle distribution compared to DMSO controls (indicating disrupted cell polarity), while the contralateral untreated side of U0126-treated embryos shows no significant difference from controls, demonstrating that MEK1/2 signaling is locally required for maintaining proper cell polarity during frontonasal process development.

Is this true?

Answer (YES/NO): NO